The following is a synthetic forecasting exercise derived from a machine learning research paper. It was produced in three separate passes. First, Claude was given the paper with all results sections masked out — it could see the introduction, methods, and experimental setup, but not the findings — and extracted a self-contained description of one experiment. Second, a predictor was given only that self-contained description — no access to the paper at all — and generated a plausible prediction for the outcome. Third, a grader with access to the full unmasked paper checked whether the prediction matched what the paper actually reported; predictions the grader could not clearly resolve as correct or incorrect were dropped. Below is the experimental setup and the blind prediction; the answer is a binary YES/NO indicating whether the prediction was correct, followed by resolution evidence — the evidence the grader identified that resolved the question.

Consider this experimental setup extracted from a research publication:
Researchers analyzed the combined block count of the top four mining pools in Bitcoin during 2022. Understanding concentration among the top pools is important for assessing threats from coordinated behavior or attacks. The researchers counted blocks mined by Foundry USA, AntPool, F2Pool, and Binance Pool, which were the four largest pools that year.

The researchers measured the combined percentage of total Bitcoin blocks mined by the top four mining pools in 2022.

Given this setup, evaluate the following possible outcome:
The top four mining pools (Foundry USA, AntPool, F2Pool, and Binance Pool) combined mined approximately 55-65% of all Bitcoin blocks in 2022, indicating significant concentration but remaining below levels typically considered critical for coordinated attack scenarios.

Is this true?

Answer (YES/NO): YES